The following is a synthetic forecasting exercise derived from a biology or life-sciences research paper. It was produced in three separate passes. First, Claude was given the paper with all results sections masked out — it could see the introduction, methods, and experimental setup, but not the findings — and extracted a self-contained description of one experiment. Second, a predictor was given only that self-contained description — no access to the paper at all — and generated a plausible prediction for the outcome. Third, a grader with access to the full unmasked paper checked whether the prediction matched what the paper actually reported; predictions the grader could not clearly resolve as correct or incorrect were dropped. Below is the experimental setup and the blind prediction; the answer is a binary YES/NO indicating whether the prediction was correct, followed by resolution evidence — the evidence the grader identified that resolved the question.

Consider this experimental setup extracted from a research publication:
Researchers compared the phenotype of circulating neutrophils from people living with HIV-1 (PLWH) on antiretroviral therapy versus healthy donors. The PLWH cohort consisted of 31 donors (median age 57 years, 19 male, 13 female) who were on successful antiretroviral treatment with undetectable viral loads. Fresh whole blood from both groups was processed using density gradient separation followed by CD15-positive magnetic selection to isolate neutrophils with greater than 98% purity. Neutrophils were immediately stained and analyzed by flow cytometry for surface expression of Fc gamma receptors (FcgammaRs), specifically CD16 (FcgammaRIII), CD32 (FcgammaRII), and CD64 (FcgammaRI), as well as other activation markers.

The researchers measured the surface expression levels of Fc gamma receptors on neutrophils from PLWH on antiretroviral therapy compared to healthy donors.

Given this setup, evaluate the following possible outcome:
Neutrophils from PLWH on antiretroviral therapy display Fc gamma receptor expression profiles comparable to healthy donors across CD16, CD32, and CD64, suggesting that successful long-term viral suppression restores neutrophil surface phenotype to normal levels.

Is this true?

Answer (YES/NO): NO